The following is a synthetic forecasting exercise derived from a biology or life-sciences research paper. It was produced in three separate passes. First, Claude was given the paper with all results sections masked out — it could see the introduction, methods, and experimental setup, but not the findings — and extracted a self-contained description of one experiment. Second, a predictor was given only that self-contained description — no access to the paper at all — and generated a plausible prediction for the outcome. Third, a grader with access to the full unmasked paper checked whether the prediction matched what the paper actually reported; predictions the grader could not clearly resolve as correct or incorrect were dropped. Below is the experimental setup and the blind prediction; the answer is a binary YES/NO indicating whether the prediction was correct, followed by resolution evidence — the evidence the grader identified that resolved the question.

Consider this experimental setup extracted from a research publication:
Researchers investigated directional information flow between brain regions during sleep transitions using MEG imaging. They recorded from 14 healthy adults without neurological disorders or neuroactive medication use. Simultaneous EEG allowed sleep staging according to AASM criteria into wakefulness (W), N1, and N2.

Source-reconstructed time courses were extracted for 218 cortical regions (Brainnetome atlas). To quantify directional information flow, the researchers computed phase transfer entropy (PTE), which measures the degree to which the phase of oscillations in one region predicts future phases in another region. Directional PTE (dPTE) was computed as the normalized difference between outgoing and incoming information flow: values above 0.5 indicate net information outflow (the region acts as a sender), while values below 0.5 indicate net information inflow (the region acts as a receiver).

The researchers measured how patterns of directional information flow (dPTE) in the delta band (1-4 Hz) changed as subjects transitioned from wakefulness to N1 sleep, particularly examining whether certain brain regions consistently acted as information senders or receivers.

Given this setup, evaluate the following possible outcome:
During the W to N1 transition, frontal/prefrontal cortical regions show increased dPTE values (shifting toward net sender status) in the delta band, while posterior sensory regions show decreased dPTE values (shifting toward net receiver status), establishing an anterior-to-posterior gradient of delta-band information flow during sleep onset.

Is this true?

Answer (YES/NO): NO